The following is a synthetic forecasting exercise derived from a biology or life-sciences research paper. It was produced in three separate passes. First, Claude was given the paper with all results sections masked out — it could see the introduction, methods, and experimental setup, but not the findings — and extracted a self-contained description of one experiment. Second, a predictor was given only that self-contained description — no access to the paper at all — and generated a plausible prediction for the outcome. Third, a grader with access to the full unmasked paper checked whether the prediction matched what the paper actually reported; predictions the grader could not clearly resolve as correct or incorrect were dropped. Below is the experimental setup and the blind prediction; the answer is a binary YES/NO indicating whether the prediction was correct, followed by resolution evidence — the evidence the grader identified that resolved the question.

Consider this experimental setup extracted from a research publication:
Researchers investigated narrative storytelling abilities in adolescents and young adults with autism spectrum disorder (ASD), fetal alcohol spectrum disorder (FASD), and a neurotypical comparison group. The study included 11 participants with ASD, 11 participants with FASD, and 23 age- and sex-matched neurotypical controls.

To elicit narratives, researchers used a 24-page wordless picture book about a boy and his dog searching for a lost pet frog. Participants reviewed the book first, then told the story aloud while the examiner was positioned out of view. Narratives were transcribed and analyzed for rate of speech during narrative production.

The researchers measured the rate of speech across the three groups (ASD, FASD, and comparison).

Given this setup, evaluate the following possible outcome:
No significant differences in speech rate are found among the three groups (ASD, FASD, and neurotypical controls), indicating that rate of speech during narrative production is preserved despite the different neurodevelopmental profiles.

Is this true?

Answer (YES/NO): NO